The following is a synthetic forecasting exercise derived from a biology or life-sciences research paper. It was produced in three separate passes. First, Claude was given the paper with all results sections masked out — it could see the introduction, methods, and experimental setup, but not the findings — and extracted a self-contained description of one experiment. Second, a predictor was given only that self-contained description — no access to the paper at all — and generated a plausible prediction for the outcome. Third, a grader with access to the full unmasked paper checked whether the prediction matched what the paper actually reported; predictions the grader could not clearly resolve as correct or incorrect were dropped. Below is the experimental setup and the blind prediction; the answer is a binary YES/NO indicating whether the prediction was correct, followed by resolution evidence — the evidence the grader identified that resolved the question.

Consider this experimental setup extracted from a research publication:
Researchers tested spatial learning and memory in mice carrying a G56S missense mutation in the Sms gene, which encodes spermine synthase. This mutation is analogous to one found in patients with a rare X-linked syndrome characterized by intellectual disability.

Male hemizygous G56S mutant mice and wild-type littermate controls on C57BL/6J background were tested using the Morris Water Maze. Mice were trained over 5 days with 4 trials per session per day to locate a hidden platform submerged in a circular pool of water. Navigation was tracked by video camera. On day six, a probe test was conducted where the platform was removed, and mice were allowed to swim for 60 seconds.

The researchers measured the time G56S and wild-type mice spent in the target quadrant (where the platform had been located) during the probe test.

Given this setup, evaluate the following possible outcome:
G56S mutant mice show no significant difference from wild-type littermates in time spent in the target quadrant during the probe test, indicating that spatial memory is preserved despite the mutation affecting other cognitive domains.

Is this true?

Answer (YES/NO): YES